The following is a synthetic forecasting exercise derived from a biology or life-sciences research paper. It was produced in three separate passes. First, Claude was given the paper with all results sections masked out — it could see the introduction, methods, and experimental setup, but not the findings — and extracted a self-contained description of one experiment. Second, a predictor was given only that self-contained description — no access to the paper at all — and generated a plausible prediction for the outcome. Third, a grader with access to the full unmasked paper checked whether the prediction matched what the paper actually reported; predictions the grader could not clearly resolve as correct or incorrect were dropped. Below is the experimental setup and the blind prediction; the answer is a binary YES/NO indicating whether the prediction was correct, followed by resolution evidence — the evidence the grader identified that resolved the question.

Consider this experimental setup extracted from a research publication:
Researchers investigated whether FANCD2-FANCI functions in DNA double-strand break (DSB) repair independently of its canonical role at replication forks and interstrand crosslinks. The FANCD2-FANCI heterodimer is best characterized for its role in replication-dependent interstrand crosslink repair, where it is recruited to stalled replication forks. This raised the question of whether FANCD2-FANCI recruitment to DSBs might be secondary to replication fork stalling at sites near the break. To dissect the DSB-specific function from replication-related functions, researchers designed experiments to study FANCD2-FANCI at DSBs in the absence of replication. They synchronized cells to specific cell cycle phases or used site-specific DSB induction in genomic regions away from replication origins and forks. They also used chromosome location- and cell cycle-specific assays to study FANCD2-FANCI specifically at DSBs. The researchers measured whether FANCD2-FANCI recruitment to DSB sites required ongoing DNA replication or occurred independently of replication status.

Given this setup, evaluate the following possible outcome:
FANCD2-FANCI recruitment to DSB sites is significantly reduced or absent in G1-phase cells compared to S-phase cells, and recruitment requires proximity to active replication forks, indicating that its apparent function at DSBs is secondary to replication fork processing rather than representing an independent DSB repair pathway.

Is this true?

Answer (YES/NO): NO